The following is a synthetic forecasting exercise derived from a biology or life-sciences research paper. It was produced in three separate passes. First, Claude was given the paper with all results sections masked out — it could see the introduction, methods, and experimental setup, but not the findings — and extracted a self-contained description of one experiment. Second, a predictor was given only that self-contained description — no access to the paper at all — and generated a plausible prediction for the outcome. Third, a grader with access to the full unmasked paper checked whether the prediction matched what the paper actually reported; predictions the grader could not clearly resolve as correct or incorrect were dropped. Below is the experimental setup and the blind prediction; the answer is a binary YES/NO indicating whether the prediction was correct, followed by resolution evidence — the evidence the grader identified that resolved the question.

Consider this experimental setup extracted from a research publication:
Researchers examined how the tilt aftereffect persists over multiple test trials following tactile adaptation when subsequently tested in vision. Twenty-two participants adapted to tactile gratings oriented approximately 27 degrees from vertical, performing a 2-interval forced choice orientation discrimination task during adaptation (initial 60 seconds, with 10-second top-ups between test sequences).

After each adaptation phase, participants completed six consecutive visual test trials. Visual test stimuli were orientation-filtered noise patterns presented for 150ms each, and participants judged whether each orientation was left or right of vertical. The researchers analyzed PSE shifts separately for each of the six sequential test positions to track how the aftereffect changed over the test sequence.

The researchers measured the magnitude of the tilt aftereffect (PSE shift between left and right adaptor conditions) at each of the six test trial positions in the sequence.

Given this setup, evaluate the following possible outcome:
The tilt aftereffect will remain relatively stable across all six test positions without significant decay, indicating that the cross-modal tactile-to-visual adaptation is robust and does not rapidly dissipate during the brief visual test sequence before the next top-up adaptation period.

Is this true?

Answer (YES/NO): NO